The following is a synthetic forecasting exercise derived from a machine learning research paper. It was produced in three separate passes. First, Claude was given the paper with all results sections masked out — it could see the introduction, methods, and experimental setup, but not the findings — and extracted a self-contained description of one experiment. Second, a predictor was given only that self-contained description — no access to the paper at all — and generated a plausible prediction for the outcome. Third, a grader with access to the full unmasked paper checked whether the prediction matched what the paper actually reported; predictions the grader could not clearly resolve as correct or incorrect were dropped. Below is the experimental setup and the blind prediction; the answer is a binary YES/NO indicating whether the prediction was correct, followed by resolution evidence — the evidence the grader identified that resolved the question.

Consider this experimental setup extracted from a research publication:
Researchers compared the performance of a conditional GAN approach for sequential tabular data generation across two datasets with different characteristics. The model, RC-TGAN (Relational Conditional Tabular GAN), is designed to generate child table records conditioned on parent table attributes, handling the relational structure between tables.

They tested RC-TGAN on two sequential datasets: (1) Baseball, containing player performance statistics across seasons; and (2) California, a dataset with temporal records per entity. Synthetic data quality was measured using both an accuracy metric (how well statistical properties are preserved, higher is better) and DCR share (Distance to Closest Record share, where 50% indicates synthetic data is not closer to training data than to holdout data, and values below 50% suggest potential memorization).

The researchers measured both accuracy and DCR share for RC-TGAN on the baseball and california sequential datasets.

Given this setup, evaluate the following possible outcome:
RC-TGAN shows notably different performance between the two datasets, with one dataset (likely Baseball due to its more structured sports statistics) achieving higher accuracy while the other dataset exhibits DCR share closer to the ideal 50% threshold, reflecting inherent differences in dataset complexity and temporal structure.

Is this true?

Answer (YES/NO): NO